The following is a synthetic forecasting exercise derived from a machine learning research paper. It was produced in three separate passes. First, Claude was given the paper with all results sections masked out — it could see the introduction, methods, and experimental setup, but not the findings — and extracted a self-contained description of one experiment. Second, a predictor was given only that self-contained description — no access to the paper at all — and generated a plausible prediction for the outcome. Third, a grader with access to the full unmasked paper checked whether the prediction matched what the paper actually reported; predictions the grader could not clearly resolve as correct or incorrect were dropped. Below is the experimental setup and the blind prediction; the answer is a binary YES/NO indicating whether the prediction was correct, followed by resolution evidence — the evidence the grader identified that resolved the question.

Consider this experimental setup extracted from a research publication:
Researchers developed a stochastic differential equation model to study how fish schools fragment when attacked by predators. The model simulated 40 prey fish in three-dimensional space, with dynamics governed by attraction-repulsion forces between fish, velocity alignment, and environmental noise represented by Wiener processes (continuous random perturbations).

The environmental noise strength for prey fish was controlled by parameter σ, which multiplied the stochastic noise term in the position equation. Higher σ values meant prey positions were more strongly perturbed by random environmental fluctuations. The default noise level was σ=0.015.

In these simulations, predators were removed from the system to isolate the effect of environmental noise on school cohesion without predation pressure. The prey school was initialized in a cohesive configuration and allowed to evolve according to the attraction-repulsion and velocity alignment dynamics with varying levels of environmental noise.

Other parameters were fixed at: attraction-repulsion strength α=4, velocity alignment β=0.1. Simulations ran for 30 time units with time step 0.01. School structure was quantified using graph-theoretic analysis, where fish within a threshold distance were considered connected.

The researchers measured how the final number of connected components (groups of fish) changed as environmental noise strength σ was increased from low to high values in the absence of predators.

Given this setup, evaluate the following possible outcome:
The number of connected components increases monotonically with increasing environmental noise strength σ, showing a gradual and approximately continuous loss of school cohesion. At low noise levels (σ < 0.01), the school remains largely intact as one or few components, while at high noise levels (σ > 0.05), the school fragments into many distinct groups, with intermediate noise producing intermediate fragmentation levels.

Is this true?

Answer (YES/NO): NO